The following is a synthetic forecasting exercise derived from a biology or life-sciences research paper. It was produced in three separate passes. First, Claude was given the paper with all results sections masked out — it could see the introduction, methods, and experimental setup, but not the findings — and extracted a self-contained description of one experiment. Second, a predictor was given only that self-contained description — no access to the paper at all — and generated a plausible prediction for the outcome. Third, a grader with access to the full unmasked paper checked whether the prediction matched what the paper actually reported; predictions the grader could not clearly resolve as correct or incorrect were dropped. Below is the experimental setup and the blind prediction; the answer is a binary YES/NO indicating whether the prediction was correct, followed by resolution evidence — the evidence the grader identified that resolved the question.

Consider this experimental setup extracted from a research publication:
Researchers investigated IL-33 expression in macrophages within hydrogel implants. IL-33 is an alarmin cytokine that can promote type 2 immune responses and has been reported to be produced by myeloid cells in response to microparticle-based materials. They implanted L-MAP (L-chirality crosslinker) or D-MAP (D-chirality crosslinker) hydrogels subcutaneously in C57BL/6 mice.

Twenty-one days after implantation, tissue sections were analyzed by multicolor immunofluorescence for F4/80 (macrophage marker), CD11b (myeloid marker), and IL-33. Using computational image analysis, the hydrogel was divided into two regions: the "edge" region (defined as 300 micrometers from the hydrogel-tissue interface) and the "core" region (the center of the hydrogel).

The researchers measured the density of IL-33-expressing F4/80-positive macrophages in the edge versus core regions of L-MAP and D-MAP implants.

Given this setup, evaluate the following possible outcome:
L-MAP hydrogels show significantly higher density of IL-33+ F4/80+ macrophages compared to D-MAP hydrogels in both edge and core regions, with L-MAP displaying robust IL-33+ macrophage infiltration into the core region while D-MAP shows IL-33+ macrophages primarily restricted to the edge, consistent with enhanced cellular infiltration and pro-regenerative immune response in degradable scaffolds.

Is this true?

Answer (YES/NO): NO